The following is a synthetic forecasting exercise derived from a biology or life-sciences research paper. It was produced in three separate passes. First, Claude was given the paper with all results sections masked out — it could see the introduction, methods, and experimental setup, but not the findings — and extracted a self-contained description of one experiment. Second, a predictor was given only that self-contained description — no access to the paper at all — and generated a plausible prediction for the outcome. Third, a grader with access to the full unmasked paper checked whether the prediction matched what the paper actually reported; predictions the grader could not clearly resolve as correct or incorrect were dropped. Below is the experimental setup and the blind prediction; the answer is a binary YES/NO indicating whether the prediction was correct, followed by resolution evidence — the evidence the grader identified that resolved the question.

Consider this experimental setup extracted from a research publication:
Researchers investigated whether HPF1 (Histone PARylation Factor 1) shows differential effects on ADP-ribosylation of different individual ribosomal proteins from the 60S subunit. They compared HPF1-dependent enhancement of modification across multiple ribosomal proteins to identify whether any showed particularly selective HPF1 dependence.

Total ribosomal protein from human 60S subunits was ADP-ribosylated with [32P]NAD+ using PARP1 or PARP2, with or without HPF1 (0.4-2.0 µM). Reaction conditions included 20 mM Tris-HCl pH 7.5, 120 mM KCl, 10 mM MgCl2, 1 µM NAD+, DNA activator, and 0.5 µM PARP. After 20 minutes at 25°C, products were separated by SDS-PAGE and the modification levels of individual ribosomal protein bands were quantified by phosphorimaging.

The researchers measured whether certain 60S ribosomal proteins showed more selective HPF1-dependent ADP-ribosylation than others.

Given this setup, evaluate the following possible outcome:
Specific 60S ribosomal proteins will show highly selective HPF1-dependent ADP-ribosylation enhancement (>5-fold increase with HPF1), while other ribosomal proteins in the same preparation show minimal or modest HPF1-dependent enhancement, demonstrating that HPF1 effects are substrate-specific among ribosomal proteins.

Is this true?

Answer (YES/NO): YES